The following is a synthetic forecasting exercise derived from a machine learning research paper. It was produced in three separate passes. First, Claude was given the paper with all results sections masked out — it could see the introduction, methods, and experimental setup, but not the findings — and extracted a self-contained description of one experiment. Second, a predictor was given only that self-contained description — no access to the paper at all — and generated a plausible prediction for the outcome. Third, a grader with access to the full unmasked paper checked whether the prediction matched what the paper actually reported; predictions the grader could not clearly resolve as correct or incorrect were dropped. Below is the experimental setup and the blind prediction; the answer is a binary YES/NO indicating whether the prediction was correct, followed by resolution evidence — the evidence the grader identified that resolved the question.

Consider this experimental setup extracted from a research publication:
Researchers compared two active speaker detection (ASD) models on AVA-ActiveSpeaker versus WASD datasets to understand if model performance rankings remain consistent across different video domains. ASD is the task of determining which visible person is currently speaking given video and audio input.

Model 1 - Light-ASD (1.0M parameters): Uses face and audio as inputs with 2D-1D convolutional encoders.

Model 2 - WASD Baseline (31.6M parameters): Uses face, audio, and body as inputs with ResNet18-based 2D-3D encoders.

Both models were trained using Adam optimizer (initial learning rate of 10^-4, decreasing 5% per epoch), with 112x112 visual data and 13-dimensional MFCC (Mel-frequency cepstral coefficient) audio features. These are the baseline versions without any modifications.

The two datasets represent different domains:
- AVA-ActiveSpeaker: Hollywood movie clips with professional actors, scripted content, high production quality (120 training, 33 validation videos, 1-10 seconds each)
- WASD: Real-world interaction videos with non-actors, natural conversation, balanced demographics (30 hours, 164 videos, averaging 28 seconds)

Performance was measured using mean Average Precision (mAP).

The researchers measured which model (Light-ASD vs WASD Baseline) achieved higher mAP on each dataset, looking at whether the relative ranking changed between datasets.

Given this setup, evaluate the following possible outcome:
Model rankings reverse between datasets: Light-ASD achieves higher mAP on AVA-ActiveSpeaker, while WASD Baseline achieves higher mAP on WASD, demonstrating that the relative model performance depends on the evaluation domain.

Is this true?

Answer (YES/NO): YES